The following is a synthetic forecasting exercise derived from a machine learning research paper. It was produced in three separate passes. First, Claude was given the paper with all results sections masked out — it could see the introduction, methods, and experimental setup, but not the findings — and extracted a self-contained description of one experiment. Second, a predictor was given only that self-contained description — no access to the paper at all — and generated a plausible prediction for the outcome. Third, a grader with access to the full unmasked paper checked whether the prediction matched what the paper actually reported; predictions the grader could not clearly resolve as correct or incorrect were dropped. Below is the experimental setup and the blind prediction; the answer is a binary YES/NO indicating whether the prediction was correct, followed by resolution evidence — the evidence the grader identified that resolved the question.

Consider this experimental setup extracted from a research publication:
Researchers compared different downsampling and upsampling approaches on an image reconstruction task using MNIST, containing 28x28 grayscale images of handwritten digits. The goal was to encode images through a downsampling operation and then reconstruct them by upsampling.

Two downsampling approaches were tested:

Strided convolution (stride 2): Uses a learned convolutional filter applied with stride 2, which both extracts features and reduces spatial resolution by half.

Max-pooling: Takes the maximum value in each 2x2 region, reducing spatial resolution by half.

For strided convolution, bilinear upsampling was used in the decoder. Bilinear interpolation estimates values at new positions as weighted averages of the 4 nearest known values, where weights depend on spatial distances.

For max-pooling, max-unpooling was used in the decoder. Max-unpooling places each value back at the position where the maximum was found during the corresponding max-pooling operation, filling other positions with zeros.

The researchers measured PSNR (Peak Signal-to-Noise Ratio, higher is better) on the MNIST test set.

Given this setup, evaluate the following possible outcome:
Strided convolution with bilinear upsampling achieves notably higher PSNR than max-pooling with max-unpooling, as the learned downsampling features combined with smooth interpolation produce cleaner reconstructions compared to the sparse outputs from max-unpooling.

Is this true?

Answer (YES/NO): NO